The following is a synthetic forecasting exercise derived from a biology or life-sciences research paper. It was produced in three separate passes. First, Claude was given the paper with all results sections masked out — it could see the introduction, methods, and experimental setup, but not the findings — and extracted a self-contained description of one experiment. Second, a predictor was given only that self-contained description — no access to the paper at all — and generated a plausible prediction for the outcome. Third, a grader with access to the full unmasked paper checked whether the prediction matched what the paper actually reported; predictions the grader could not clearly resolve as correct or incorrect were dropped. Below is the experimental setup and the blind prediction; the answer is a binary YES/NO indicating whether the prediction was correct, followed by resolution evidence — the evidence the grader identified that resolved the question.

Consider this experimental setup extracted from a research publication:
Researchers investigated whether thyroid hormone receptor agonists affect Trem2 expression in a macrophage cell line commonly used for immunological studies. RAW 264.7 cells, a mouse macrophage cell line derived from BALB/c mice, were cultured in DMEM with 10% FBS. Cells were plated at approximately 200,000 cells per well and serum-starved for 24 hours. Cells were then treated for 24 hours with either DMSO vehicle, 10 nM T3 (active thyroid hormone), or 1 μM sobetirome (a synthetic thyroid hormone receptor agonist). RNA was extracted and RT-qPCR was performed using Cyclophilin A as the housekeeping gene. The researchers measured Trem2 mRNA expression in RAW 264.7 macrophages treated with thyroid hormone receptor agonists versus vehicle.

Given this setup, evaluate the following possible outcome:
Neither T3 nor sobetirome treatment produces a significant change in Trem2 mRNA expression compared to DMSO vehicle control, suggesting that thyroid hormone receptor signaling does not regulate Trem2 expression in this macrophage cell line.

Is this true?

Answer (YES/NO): NO